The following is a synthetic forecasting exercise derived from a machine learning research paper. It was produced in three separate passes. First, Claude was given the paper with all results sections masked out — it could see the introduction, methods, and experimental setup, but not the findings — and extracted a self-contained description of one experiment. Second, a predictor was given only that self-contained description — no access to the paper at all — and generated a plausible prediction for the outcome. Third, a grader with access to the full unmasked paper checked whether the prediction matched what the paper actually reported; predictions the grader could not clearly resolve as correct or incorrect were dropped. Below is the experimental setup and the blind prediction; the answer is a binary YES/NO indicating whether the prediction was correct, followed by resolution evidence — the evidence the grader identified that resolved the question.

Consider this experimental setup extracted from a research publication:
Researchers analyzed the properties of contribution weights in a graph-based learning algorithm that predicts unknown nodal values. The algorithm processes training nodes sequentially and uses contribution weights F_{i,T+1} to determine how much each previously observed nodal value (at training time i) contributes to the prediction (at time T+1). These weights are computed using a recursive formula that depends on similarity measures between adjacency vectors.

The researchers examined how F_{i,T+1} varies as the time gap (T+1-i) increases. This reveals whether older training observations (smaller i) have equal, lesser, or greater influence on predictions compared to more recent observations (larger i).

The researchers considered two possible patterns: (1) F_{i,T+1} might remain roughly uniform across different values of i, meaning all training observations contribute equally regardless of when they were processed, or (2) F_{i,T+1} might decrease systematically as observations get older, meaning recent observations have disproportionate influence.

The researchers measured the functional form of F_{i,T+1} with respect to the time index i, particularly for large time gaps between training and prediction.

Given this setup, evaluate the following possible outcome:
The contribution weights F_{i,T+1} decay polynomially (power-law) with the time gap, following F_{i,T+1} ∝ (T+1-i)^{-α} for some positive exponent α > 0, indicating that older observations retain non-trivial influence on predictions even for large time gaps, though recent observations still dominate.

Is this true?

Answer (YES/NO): NO